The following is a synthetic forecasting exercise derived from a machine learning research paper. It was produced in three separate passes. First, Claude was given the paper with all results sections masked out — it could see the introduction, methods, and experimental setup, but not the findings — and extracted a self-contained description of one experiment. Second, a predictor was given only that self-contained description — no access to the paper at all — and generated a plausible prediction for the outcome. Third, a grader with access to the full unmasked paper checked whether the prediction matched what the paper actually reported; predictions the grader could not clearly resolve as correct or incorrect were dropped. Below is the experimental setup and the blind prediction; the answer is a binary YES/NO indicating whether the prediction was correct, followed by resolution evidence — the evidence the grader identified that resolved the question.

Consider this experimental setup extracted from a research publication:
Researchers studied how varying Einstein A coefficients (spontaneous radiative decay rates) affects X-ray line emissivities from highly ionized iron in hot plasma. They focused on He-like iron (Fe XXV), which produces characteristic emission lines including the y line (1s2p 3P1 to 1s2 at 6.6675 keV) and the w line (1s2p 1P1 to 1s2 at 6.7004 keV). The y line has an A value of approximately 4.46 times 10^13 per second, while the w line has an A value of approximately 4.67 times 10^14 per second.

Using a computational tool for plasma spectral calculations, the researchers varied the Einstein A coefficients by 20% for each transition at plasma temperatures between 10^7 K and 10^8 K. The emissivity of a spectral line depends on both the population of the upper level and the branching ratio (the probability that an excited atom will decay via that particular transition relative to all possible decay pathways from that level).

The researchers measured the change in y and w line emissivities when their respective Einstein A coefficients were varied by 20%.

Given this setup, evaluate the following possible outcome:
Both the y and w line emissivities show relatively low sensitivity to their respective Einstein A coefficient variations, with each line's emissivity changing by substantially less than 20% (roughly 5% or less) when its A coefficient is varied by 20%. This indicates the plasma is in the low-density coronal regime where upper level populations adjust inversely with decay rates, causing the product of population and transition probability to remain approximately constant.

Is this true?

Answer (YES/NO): YES